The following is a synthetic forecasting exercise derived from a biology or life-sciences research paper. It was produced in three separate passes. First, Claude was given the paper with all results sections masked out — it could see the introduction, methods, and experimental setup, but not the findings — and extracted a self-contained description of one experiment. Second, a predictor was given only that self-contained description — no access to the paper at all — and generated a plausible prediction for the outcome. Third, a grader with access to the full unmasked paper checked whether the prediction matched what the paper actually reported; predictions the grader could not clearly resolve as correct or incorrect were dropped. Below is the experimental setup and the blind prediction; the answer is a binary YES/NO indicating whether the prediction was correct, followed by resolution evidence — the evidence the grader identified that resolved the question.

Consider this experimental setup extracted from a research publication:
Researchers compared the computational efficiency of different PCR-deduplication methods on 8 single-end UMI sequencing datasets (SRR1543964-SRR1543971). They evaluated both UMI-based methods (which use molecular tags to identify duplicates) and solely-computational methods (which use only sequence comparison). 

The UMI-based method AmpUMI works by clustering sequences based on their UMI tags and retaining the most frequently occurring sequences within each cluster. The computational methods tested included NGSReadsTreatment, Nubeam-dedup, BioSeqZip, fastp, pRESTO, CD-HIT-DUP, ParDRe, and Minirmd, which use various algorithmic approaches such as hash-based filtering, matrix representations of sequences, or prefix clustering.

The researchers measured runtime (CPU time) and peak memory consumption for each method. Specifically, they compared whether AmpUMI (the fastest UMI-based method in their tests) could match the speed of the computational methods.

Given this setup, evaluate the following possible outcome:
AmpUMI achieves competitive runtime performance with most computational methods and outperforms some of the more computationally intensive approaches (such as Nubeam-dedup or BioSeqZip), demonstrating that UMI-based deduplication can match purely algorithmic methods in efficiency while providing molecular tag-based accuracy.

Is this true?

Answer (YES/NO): NO